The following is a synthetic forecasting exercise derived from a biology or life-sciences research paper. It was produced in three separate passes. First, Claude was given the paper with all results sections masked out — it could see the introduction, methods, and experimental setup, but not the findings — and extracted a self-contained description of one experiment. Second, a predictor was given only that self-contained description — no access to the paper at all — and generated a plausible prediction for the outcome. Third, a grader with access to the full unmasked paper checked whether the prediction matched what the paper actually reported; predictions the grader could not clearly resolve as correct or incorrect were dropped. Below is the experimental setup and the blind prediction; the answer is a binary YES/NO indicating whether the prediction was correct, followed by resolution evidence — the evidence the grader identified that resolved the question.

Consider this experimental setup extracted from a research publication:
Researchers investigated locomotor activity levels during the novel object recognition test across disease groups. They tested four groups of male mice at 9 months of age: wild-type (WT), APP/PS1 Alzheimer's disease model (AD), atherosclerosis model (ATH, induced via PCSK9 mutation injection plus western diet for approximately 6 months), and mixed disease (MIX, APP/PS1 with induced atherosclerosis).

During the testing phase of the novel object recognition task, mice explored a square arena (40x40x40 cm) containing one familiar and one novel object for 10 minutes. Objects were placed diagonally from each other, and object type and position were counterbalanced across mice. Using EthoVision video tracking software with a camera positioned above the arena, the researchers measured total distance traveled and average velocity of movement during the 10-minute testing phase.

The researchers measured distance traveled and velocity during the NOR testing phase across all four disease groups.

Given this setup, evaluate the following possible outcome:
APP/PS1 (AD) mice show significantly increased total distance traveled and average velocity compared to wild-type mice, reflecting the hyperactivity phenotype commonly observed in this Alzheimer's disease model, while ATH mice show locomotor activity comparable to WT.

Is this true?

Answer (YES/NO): NO